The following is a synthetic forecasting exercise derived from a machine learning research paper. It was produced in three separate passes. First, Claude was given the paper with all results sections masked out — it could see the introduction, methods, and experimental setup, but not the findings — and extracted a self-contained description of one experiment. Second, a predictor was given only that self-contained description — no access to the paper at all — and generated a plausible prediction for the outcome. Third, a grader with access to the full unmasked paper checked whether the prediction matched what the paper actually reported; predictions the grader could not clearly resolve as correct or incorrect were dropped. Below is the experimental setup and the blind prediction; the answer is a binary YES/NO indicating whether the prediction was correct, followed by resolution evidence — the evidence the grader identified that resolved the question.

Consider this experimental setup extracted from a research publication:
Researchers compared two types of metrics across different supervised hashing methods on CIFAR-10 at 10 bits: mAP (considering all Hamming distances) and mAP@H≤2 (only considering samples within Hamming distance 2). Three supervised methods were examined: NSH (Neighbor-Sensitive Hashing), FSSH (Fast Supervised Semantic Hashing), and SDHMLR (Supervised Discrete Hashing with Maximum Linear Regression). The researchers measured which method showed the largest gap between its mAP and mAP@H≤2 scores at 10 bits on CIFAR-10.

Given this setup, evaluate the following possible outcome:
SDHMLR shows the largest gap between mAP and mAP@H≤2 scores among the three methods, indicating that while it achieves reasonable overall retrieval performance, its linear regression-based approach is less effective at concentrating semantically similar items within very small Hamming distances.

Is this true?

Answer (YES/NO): NO